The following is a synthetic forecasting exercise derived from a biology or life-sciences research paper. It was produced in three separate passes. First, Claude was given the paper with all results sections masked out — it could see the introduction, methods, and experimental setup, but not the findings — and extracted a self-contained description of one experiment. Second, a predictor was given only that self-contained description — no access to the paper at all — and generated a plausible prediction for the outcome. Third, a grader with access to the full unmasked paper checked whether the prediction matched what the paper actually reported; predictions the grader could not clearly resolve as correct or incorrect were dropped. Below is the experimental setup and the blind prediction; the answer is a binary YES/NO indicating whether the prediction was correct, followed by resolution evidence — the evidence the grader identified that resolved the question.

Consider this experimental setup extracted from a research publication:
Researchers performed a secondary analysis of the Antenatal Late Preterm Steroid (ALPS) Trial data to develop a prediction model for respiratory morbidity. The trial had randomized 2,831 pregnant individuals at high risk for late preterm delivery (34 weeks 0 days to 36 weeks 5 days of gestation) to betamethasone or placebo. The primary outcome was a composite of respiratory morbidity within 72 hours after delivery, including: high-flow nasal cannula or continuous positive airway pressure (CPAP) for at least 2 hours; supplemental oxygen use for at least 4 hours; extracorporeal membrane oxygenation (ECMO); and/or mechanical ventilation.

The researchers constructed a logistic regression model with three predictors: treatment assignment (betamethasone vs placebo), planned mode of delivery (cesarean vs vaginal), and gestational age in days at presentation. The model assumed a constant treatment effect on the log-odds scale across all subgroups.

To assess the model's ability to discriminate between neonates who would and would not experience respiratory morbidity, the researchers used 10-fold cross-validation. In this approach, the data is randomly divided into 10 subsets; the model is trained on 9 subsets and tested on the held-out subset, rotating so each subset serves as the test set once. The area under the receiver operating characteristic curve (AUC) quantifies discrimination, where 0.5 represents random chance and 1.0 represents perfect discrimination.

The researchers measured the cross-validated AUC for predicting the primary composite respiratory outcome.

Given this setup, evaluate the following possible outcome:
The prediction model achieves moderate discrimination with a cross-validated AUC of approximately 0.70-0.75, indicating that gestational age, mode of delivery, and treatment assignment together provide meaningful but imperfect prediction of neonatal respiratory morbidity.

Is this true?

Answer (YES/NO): NO